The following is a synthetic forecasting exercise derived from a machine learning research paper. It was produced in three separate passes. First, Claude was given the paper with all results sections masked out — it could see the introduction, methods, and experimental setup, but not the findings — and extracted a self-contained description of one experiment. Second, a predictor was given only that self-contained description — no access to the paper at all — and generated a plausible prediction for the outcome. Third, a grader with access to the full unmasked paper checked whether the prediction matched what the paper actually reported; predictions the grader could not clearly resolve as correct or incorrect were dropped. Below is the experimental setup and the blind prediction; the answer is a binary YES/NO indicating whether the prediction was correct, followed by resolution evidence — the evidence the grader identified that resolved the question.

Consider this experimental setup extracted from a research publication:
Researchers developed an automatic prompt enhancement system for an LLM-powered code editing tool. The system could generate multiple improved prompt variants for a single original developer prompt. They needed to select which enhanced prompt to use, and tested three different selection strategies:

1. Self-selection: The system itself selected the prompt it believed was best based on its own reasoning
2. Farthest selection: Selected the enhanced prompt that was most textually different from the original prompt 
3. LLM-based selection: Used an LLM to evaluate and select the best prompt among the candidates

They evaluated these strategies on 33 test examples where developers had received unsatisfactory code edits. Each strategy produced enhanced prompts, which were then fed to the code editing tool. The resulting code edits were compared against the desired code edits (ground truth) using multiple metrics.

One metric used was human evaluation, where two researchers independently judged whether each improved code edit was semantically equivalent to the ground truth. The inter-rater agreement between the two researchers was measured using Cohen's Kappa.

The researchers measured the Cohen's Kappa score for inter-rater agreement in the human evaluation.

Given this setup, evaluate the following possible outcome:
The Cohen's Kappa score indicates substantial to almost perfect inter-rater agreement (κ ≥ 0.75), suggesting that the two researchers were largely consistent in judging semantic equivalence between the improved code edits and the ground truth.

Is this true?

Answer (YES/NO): YES